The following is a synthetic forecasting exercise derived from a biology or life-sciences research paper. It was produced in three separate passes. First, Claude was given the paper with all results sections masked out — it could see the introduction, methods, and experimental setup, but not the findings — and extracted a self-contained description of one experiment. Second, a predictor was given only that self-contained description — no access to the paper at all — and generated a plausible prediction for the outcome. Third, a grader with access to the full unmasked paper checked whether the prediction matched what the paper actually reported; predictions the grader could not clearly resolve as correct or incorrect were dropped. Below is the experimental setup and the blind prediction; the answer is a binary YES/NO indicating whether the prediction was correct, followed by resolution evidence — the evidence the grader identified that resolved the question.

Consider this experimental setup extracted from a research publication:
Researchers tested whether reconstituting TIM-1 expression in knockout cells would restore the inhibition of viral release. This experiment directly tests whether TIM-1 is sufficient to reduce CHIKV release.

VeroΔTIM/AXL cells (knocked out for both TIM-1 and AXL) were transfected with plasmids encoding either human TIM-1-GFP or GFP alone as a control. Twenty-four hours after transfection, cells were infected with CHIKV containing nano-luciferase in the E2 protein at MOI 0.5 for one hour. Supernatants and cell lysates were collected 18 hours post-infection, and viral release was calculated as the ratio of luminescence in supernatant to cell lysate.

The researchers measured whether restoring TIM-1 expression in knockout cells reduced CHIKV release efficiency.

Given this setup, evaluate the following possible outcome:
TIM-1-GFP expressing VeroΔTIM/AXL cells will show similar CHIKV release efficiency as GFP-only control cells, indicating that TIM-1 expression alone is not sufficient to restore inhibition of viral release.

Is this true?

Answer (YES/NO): NO